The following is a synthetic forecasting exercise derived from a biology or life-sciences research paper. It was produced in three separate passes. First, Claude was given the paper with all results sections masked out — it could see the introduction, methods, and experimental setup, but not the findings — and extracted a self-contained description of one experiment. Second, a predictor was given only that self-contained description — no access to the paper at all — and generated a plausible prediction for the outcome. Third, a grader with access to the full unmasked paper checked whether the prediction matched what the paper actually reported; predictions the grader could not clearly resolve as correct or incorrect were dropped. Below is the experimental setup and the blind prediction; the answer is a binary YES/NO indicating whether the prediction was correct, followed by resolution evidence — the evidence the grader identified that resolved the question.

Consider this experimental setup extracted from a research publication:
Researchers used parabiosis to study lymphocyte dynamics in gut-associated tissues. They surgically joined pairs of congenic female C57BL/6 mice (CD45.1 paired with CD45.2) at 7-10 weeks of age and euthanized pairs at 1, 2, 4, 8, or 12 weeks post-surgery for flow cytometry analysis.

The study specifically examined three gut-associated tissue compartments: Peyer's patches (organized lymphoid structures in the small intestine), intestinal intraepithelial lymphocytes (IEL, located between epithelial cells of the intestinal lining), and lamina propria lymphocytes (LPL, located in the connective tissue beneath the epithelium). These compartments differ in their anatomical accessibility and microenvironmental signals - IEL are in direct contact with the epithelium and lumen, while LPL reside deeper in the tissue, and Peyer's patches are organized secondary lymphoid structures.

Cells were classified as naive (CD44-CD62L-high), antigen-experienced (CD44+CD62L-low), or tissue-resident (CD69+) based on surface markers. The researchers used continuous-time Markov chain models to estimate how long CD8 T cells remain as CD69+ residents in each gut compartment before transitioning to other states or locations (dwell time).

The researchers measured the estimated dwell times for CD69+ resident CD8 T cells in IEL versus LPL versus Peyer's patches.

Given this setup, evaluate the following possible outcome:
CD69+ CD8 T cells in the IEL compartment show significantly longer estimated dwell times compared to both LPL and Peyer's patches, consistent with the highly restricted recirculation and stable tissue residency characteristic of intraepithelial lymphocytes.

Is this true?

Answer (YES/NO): NO